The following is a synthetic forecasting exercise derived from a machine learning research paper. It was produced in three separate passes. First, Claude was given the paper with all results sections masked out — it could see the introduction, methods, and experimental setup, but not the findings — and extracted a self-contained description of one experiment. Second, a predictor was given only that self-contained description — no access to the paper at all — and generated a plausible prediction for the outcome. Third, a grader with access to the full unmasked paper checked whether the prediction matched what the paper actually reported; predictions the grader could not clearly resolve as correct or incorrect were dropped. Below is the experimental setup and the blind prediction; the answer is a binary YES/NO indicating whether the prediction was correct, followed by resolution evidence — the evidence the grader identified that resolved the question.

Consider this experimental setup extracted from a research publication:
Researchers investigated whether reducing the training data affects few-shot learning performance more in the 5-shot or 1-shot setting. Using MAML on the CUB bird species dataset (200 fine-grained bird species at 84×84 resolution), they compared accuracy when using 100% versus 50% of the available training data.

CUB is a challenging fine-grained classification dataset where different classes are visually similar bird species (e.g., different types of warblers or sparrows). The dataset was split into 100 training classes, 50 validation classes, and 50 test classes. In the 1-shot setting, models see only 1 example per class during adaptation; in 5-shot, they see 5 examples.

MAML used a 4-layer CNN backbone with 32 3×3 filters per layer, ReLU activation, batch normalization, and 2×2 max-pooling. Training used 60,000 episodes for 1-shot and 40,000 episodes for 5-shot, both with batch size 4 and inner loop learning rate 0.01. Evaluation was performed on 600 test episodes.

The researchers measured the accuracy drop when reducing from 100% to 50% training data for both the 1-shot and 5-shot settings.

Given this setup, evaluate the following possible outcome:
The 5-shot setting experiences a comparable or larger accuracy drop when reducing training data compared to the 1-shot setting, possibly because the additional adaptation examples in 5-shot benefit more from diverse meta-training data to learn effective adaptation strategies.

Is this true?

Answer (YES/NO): YES